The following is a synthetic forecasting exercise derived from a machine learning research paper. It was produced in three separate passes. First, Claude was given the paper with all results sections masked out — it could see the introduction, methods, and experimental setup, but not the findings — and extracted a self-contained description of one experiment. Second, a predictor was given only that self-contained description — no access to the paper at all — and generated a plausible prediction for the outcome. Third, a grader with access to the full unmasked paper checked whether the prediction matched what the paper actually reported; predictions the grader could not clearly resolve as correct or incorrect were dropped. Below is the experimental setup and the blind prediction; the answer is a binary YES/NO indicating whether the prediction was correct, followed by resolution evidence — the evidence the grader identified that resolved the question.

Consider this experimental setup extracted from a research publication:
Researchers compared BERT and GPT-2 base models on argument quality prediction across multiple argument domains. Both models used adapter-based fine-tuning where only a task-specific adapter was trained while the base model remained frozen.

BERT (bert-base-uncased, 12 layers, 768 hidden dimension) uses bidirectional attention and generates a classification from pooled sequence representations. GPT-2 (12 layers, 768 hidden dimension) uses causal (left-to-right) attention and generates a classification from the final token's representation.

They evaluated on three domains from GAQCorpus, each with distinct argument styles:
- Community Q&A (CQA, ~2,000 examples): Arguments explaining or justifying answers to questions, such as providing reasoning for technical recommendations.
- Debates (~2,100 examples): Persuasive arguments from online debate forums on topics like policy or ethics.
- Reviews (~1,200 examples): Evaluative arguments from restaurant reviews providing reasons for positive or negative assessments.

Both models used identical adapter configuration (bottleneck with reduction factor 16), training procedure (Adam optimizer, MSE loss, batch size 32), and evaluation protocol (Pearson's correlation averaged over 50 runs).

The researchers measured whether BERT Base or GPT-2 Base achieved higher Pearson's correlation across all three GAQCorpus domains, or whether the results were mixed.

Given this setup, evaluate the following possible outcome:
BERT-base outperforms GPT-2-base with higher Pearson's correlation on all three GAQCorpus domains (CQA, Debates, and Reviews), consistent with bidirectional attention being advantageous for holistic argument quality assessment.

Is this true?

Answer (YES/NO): NO